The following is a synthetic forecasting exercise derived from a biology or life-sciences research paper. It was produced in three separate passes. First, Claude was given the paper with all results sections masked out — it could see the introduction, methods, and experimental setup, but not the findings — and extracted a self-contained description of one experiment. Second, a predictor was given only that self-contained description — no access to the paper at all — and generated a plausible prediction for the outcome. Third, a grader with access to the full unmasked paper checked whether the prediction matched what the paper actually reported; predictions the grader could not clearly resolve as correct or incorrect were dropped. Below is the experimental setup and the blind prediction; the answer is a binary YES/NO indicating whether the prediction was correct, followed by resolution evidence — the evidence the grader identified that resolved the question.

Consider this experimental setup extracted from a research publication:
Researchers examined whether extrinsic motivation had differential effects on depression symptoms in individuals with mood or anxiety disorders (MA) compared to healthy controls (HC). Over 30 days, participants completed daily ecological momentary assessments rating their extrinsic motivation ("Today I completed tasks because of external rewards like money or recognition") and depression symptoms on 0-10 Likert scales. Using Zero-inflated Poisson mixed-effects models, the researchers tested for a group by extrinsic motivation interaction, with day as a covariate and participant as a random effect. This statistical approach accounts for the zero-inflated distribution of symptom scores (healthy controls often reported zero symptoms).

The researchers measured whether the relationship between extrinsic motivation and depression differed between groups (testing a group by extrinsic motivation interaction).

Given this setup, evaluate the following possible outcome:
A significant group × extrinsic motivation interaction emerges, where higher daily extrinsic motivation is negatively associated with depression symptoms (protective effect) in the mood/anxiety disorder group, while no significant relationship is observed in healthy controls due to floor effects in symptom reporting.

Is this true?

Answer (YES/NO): NO